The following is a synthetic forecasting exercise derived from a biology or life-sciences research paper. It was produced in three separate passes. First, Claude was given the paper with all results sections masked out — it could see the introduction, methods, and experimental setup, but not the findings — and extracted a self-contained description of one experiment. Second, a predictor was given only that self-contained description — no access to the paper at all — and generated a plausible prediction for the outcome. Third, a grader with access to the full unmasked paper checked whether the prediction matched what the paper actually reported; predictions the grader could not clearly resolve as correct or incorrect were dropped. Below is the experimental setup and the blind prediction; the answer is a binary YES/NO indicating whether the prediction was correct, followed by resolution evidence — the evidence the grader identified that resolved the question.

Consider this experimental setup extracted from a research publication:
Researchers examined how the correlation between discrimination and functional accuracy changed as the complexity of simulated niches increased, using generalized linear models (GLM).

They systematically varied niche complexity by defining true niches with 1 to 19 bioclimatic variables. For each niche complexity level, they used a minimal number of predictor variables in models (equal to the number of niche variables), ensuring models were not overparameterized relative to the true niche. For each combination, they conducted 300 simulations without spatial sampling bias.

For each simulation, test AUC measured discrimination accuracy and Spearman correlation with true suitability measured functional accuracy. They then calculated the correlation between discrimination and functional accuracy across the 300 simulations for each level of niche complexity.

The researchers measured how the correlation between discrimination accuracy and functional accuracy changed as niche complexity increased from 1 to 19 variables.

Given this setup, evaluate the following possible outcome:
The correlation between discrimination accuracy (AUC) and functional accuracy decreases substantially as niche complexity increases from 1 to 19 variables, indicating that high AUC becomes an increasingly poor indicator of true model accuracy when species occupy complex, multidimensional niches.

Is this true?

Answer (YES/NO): YES